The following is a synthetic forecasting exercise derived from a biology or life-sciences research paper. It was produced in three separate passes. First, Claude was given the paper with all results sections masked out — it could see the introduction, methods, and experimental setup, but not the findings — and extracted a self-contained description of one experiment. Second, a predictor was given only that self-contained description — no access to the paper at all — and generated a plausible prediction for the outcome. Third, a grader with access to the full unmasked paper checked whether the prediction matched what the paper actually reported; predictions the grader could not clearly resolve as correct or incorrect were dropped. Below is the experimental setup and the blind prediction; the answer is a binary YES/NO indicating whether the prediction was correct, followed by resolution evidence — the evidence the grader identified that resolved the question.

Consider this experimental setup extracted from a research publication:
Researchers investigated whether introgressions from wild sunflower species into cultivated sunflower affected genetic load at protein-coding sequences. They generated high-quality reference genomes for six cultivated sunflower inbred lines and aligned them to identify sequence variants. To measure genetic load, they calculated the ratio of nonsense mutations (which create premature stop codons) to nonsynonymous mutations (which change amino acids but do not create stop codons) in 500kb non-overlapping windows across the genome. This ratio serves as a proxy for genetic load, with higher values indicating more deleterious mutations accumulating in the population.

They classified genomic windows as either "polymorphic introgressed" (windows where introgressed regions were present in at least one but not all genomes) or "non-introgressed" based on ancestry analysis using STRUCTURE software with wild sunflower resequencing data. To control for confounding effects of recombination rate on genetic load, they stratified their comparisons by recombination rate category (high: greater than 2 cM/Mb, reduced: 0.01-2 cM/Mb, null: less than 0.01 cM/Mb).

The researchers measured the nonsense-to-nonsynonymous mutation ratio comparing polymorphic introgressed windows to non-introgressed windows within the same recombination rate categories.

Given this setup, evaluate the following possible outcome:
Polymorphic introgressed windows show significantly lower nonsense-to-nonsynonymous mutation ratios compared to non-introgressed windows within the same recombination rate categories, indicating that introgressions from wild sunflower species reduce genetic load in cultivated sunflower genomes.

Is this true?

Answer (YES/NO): YES